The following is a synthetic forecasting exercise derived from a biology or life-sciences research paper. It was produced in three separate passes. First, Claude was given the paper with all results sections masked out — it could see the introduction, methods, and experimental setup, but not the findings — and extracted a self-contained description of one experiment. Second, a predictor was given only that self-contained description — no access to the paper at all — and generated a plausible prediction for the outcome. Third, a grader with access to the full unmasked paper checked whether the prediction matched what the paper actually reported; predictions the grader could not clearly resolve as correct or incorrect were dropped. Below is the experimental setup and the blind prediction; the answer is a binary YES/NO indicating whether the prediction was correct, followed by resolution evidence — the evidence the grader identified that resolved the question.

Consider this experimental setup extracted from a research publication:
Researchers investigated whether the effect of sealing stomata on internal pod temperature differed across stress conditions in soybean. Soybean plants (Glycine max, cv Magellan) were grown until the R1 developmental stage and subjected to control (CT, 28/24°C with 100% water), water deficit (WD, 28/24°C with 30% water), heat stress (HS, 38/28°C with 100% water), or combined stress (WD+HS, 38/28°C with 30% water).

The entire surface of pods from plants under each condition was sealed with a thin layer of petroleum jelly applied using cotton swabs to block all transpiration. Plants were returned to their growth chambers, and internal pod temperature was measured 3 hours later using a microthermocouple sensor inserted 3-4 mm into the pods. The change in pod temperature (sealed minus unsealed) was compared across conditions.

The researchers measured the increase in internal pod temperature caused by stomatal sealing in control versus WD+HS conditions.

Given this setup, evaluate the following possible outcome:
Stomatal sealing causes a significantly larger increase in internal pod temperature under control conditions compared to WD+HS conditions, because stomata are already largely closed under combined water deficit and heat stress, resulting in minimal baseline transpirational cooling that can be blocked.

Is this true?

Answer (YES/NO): NO